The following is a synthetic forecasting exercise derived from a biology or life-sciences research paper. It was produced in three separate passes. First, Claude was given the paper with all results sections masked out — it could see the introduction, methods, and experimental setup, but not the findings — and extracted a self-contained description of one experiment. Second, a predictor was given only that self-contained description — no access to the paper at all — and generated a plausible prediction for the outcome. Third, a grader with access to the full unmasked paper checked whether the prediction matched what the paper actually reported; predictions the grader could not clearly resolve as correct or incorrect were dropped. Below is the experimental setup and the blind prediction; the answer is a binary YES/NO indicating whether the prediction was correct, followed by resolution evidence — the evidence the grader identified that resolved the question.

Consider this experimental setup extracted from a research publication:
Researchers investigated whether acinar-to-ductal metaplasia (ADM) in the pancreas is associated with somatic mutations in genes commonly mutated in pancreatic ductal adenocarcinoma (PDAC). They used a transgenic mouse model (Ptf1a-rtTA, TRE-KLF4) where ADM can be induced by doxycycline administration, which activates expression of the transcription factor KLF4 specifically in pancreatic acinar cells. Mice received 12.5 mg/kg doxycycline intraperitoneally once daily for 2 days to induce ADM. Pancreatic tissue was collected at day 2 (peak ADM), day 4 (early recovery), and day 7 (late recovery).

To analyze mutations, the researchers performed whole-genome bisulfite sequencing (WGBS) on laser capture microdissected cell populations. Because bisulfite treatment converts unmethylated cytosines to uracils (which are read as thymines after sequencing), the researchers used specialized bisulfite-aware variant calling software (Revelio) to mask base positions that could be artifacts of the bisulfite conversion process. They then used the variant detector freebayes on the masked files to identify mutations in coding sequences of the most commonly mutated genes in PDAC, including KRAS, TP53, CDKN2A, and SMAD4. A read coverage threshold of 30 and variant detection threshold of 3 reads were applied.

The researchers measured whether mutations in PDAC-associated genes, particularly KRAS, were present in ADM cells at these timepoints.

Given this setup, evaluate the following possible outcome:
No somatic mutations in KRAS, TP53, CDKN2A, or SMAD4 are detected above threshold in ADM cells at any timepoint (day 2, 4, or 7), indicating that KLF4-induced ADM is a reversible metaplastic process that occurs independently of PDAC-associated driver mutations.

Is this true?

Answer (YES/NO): YES